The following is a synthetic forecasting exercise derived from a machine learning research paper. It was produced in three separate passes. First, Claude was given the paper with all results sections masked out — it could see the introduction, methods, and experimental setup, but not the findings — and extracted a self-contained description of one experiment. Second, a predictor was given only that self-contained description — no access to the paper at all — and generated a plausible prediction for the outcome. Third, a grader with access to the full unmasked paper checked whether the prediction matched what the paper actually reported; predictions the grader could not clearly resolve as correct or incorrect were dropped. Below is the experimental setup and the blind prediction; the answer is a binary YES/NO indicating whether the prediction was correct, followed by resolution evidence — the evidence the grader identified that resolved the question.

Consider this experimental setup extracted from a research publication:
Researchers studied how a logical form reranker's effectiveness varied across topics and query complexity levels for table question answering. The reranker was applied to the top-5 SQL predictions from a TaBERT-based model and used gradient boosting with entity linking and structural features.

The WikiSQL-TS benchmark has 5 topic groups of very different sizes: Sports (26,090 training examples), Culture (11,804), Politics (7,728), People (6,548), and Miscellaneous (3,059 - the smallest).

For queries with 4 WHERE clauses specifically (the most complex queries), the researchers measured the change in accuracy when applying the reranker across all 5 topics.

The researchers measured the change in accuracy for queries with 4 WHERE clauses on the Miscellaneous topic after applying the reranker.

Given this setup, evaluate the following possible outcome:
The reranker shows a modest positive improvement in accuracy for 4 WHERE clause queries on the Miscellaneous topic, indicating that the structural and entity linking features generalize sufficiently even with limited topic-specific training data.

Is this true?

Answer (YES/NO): NO